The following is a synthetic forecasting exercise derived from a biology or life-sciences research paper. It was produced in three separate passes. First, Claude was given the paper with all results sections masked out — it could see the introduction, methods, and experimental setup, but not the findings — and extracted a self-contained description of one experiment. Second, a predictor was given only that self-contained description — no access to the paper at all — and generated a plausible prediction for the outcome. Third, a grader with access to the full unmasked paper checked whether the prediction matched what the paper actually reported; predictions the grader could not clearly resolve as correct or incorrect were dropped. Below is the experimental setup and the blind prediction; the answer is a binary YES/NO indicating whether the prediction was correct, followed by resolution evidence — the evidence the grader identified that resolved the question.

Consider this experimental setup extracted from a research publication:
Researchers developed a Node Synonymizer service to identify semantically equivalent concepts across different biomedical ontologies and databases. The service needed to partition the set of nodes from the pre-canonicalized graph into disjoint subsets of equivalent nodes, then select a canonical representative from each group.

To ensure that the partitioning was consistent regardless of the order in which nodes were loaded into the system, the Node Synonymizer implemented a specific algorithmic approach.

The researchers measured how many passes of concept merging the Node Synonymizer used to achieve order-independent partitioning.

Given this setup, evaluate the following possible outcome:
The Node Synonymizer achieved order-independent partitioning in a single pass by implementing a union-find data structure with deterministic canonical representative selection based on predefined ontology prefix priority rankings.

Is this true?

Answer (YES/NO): NO